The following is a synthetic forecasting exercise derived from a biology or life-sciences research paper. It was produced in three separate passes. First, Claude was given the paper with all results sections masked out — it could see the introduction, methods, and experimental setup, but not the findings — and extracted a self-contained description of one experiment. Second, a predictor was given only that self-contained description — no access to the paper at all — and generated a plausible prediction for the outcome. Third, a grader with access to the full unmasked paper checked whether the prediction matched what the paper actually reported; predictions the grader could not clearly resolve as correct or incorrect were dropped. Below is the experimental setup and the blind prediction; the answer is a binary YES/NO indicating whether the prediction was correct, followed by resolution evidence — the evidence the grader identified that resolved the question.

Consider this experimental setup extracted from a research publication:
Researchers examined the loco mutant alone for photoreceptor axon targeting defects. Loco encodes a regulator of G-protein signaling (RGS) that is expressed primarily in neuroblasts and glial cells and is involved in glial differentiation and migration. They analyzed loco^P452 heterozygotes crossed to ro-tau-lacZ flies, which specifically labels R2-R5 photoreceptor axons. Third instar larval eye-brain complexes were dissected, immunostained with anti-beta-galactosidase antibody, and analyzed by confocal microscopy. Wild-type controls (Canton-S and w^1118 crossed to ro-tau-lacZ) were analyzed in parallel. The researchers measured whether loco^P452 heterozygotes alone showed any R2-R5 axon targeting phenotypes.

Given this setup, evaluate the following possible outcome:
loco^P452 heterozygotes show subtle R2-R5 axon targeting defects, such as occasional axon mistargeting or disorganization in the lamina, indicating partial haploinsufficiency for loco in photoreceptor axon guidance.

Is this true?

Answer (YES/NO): NO